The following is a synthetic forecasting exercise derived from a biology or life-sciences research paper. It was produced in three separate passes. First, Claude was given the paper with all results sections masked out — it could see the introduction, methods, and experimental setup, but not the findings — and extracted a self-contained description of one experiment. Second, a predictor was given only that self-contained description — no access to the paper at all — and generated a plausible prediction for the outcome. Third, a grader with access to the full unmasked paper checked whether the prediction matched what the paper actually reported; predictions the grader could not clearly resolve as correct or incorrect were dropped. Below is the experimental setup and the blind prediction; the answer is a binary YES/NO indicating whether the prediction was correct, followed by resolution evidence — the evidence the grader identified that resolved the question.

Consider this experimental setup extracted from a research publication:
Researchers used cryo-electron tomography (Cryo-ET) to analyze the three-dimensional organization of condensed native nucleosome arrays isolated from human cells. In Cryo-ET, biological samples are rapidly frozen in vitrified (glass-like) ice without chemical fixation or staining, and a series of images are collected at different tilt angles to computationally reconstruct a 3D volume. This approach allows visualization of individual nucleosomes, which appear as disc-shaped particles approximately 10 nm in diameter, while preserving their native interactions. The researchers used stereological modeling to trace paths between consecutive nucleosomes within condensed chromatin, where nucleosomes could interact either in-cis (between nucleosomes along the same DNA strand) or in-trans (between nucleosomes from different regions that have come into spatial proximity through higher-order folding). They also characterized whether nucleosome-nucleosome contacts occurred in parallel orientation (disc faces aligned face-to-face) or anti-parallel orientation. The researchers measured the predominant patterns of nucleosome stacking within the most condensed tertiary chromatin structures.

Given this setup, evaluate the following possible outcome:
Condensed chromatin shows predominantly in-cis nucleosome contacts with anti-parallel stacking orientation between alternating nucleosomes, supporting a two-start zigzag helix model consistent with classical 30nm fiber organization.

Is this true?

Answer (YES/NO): NO